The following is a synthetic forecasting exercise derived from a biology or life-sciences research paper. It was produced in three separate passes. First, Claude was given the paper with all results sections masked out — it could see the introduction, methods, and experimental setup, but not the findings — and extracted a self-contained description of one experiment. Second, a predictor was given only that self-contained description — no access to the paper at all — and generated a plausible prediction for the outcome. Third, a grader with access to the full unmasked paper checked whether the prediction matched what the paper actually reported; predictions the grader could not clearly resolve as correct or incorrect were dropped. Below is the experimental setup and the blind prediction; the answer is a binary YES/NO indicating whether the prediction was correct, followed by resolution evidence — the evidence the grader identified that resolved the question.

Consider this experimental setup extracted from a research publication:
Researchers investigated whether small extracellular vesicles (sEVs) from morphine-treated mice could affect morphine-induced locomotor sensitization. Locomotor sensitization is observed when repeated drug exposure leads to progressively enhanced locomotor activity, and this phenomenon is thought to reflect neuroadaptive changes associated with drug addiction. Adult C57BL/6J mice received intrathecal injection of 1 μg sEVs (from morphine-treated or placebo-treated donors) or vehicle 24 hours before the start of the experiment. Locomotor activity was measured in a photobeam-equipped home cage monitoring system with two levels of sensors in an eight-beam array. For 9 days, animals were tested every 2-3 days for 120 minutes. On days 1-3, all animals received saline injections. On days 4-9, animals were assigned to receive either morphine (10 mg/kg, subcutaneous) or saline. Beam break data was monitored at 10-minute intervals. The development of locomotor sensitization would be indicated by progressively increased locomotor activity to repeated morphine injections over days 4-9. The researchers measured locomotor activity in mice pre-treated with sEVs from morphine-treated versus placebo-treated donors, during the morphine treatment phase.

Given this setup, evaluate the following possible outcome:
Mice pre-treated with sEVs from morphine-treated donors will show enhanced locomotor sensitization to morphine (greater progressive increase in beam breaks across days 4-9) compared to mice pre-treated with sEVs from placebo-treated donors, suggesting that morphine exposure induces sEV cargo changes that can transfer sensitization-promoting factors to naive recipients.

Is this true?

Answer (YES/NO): NO